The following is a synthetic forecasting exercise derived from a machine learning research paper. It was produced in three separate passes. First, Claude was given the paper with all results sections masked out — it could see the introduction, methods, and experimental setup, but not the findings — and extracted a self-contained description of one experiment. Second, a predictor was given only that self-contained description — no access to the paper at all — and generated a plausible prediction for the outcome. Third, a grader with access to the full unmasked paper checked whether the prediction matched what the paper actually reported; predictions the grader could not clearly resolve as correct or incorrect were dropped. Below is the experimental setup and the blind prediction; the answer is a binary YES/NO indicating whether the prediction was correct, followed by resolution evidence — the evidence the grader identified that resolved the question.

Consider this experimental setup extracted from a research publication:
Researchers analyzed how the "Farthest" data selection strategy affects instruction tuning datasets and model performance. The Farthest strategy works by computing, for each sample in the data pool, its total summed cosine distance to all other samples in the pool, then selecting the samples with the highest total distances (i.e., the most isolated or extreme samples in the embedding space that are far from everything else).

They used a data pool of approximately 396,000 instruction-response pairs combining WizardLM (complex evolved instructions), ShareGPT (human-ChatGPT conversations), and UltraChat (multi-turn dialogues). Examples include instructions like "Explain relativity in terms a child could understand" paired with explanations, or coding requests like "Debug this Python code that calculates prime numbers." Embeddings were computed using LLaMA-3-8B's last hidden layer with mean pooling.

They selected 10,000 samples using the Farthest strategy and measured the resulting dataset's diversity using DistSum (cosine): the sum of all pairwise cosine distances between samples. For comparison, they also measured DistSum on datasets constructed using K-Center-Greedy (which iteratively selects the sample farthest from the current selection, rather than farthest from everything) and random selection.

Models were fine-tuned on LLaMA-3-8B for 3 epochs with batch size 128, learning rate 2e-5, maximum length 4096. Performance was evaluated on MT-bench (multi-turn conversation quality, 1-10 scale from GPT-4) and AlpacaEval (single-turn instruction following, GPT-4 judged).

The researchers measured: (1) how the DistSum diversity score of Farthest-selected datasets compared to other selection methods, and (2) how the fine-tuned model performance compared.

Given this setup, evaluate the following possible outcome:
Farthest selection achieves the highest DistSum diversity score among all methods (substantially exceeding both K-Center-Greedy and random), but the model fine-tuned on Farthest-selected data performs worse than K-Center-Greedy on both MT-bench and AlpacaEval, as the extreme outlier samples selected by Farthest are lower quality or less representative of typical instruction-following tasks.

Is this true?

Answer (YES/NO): NO